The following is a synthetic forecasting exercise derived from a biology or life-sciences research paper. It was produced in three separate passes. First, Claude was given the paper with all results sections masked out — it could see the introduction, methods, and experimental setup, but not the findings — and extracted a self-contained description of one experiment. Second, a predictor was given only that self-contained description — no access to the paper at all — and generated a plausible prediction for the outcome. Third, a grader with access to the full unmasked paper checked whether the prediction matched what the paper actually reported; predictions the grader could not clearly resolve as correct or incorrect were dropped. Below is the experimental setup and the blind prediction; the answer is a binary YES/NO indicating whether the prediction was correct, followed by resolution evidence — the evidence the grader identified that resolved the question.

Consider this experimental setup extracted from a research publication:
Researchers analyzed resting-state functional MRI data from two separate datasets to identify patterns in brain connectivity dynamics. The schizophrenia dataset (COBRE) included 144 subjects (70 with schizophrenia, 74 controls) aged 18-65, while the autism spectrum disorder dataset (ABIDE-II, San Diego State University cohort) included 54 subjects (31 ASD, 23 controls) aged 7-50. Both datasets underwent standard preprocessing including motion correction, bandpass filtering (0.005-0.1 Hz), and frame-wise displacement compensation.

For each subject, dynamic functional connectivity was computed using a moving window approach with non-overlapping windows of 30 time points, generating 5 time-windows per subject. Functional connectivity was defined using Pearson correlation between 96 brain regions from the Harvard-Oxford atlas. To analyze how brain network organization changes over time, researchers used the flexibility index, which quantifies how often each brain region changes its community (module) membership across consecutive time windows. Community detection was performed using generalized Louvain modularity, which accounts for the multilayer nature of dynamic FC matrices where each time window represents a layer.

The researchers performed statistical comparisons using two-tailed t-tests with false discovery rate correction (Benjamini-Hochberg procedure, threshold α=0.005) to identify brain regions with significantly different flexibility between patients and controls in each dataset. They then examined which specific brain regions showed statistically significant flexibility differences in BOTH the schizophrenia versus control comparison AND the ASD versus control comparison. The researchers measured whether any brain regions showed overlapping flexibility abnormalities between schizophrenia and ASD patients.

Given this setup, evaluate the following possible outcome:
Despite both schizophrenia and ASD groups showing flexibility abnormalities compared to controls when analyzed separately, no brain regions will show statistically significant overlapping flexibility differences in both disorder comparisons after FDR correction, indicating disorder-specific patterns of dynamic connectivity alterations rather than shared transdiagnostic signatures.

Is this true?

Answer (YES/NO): NO